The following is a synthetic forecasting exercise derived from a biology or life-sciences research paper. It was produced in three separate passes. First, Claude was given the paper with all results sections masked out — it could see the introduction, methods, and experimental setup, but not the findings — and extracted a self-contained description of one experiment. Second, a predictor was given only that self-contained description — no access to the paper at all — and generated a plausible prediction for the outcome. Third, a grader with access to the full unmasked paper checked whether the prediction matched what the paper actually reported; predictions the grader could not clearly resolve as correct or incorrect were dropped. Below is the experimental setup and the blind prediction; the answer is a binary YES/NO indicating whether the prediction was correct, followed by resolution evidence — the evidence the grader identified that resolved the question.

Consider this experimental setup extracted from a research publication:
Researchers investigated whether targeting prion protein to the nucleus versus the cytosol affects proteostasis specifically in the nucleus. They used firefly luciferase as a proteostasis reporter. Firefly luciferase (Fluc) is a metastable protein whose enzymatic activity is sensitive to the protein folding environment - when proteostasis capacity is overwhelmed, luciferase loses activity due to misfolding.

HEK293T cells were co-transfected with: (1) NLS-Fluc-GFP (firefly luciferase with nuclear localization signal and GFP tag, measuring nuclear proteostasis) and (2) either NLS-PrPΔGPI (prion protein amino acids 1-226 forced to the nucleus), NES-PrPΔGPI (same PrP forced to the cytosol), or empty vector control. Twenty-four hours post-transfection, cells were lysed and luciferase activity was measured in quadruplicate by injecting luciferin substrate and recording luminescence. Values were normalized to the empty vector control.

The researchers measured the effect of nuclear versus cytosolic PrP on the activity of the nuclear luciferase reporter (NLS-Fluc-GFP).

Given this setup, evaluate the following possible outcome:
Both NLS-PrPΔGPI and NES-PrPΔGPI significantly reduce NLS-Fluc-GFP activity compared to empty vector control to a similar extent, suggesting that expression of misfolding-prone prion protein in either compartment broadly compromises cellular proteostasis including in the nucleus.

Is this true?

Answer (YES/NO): NO